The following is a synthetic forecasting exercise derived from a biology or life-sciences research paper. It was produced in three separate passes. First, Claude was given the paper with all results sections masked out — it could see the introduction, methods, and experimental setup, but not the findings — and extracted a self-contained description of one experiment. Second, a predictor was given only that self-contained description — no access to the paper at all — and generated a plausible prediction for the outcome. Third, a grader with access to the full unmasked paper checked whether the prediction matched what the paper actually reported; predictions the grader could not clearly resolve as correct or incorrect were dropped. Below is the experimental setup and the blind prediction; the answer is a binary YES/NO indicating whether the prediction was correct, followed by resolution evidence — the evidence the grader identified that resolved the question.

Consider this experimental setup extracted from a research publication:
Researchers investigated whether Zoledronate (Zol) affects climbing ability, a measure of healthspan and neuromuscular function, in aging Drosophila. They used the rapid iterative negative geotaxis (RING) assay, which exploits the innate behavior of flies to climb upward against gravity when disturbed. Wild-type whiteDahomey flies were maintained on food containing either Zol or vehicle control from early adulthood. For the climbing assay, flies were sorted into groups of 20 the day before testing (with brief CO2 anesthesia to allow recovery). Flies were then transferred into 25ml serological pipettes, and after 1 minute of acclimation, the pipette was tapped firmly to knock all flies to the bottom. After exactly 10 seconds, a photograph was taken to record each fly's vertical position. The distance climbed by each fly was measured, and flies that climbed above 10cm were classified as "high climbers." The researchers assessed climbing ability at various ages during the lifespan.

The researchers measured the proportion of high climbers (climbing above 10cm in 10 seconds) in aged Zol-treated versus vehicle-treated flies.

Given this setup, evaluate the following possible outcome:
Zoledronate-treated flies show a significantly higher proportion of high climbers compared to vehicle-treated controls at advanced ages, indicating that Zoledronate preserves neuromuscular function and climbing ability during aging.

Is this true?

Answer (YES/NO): YES